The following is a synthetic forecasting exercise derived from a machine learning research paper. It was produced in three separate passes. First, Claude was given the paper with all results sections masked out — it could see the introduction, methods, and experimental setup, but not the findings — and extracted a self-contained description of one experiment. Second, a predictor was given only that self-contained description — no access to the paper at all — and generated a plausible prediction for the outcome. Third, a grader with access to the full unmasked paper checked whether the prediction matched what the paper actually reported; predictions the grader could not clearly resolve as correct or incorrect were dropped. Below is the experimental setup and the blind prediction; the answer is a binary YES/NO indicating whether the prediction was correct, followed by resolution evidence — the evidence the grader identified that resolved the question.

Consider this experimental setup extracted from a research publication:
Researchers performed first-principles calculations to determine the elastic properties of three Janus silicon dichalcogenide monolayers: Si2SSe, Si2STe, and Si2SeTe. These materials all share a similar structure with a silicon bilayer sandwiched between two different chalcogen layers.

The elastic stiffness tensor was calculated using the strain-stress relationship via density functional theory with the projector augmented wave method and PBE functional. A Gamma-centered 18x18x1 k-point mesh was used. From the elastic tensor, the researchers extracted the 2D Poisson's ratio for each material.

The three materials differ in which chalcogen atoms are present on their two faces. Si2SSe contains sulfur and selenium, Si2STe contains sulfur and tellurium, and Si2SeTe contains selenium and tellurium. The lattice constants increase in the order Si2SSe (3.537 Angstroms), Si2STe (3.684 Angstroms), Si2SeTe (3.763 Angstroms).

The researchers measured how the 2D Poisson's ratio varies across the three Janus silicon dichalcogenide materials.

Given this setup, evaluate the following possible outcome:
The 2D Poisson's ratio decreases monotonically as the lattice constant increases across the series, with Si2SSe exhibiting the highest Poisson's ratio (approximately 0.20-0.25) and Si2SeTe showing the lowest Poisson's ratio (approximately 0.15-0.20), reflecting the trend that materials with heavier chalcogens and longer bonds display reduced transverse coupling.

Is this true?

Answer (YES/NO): NO